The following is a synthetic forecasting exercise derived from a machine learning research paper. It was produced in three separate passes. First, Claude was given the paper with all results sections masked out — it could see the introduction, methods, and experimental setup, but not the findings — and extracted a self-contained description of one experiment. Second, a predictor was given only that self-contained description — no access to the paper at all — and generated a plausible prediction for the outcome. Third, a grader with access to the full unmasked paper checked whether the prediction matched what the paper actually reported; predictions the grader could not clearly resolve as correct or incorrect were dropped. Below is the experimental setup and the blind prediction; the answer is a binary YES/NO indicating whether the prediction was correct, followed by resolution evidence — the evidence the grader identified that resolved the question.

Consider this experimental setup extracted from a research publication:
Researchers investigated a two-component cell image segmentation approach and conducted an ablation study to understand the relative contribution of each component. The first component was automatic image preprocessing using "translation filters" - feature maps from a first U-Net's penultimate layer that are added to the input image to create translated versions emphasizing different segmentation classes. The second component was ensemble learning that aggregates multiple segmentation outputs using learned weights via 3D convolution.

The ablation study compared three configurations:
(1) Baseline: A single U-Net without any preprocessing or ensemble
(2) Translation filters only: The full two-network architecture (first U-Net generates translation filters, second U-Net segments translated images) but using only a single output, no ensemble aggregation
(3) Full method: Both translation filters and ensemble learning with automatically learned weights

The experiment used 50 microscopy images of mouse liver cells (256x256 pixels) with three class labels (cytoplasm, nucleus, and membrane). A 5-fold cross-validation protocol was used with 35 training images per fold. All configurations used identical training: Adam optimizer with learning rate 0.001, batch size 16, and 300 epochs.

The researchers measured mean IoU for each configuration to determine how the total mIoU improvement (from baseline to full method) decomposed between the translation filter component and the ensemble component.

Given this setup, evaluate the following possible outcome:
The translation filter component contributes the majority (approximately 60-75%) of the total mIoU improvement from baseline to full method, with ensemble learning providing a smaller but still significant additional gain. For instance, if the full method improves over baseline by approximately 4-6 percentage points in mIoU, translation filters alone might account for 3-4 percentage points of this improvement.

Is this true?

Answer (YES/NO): NO